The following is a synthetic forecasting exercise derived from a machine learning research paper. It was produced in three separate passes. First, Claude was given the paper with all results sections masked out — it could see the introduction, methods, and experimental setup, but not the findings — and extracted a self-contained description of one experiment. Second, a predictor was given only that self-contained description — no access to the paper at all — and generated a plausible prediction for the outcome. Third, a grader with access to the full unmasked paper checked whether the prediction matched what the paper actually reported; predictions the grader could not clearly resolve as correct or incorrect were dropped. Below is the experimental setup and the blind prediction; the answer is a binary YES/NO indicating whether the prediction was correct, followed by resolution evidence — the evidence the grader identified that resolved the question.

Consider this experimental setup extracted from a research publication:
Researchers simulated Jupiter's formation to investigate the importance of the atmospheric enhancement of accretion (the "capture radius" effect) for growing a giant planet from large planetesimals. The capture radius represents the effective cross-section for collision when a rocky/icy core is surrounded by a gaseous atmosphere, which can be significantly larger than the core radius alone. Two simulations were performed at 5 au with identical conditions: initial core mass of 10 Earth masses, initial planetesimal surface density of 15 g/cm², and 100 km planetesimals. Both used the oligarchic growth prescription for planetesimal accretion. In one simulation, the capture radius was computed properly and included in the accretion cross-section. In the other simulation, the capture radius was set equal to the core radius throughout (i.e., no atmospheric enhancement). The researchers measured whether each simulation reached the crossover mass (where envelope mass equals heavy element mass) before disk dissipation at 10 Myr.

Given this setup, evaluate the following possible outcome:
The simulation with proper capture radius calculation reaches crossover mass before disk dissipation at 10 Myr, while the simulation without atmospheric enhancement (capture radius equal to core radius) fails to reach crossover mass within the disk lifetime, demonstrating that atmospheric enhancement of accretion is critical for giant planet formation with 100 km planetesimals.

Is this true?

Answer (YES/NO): YES